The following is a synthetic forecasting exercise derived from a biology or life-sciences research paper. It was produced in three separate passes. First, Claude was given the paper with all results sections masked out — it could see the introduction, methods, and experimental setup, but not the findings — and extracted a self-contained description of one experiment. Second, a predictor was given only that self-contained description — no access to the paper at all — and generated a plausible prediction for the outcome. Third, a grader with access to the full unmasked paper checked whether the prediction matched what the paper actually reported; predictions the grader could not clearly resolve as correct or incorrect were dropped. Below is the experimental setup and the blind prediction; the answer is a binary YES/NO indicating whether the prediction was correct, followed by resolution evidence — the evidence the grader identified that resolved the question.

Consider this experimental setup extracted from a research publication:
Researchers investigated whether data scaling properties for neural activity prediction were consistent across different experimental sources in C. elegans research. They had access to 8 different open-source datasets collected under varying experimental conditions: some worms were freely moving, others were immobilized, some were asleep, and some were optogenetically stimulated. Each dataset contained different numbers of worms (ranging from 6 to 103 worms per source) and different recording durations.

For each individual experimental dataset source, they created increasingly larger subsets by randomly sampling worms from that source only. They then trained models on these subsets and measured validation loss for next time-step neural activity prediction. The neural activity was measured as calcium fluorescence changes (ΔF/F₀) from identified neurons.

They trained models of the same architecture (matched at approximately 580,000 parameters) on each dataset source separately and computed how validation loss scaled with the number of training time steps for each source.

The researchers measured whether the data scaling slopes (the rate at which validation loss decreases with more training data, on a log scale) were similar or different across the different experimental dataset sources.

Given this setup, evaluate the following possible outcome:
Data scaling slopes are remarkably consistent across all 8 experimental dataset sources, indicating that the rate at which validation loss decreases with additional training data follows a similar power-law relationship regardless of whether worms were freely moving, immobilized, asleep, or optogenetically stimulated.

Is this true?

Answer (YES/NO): YES